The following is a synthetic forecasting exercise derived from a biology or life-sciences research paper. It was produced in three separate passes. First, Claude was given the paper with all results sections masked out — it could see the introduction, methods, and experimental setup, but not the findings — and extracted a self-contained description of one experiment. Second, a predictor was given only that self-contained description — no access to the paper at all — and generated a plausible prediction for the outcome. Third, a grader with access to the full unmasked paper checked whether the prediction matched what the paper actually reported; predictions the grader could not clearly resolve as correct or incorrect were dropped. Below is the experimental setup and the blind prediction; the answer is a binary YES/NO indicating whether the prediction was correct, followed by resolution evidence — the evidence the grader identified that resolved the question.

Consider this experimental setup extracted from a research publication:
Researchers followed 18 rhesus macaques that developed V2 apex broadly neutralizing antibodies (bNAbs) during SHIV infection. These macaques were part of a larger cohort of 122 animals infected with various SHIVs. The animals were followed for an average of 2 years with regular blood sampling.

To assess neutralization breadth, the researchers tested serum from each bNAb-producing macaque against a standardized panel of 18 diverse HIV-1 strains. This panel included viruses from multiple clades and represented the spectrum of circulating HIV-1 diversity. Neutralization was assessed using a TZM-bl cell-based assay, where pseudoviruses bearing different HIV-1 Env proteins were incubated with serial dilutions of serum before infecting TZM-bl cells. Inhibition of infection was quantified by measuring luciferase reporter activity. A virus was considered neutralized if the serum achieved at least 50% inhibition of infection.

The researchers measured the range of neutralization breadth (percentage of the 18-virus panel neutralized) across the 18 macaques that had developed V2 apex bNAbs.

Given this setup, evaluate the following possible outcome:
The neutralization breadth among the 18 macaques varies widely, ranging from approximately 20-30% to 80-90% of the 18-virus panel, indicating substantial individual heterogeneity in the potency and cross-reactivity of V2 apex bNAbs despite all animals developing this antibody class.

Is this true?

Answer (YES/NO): NO